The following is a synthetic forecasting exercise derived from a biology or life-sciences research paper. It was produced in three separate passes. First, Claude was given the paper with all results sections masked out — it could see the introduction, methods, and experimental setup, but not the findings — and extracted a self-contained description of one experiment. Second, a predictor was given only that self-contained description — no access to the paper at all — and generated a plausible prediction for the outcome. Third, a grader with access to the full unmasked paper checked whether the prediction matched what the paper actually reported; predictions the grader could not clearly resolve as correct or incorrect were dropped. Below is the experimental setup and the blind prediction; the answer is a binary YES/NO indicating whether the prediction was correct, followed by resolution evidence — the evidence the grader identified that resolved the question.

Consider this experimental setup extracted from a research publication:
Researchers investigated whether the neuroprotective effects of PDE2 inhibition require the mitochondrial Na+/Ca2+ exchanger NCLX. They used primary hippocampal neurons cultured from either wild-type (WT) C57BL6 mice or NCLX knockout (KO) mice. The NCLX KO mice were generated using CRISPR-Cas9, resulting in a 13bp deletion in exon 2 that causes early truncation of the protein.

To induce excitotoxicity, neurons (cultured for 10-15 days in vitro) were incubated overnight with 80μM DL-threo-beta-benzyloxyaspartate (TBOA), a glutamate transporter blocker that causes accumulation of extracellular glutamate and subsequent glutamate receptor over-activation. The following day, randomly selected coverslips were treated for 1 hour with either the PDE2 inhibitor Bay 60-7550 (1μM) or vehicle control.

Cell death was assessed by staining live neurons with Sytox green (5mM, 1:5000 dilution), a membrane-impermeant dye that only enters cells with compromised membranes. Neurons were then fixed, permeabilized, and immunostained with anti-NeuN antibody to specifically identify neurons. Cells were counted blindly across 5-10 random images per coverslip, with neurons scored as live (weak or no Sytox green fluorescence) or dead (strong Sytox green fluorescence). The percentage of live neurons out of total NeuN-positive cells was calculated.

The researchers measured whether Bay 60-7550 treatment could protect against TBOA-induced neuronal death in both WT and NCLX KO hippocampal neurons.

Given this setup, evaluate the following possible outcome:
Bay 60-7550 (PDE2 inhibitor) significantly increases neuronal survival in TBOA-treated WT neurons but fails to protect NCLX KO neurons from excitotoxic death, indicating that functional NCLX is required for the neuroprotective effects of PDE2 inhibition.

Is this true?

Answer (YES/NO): YES